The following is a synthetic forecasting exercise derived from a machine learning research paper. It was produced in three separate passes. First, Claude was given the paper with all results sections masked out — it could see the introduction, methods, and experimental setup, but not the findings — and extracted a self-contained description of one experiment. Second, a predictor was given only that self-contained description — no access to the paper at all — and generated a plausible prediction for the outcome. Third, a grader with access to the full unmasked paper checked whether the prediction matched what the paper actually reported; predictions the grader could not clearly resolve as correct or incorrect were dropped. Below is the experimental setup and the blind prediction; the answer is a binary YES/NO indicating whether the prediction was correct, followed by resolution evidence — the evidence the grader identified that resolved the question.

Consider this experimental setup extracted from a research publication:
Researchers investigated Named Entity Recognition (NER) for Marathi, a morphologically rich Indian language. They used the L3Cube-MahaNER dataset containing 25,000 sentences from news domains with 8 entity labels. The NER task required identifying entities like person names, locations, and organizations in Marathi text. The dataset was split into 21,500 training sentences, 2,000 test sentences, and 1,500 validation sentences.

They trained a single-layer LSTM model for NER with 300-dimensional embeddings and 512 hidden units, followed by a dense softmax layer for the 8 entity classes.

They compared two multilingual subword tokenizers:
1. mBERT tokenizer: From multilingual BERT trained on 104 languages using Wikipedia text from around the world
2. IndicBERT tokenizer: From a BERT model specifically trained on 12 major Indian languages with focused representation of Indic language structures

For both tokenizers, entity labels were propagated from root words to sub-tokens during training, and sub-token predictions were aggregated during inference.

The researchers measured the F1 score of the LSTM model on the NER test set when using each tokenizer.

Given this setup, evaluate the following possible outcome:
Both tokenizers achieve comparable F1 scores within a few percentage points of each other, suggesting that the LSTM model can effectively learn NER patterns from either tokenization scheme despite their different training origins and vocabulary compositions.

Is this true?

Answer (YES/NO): NO